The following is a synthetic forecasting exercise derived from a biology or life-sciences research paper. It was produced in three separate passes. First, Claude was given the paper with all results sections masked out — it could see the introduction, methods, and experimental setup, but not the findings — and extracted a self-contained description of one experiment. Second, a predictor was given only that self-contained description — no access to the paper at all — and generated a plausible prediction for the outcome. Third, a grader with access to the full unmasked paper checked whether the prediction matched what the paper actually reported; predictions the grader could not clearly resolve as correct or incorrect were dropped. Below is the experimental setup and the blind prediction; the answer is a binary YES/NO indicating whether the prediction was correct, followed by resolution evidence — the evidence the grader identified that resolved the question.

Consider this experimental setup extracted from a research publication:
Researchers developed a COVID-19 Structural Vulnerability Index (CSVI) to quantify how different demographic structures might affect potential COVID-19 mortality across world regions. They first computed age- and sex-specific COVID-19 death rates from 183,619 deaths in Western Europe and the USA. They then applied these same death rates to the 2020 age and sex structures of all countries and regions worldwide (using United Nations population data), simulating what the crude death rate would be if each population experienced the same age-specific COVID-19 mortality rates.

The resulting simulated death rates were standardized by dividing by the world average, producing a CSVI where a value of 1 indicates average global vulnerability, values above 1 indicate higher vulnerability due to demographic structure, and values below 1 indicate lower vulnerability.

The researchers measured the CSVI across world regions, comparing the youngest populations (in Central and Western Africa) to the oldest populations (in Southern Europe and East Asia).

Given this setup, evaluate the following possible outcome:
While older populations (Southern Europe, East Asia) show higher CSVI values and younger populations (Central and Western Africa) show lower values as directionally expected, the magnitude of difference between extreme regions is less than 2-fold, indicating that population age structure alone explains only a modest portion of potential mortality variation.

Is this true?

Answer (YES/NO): NO